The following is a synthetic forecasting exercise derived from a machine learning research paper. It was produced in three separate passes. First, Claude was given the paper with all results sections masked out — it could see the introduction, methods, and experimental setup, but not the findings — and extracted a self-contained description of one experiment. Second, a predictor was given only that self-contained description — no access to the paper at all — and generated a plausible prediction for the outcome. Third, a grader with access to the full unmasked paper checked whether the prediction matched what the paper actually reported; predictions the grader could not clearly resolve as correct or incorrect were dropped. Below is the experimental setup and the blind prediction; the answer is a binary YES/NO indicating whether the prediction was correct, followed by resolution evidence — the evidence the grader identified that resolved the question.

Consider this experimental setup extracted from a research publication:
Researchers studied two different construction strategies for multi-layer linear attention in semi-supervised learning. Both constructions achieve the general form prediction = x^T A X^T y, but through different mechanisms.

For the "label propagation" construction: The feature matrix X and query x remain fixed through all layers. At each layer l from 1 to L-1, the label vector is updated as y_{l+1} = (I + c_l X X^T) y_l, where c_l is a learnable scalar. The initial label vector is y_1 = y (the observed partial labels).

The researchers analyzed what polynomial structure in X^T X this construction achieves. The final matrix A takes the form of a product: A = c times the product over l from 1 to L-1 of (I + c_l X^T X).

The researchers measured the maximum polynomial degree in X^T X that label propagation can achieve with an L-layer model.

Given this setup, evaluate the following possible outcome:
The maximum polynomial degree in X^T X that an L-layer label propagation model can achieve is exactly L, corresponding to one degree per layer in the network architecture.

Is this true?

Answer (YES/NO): NO